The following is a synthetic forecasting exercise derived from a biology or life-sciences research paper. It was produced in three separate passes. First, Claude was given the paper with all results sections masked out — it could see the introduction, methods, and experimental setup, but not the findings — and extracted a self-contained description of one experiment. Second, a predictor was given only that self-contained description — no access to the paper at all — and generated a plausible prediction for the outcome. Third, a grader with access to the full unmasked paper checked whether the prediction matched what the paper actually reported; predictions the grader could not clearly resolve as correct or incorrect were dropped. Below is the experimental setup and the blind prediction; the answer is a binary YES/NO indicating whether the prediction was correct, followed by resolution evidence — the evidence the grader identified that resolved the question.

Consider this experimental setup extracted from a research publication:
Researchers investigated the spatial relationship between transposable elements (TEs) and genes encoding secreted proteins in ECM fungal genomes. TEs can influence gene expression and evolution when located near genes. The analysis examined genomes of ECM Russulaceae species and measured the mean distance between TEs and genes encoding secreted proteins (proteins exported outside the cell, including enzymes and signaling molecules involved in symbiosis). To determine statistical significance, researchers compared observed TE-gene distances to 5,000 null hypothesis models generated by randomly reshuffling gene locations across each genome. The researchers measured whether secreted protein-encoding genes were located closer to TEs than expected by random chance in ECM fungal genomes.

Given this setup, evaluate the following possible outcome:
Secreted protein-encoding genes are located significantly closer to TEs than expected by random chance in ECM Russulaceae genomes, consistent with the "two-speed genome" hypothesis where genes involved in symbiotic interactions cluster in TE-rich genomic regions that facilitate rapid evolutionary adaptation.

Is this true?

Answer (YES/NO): YES